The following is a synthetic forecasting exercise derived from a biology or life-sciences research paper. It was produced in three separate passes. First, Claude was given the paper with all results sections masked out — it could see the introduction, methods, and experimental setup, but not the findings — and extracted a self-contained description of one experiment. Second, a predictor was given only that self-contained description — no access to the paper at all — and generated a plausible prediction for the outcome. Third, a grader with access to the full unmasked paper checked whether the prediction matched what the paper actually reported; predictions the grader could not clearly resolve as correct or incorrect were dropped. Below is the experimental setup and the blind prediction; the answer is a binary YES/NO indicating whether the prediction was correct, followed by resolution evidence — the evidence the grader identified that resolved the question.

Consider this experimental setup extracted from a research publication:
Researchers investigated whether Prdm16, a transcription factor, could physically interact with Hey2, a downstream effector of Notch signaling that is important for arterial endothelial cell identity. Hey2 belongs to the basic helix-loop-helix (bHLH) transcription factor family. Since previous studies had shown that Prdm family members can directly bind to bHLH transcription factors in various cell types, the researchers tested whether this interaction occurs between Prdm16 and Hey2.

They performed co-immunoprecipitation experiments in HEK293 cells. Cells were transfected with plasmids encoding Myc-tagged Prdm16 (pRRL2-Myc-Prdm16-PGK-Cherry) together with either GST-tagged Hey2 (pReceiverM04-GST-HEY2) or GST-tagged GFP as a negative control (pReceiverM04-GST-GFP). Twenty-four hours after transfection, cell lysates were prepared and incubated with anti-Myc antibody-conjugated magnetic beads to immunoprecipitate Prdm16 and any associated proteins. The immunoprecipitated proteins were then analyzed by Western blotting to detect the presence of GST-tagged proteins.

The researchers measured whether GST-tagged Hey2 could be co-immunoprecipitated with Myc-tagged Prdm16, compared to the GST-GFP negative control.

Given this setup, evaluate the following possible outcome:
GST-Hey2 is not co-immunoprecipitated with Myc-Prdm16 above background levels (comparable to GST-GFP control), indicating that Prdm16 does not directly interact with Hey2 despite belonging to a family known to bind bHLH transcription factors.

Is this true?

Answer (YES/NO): NO